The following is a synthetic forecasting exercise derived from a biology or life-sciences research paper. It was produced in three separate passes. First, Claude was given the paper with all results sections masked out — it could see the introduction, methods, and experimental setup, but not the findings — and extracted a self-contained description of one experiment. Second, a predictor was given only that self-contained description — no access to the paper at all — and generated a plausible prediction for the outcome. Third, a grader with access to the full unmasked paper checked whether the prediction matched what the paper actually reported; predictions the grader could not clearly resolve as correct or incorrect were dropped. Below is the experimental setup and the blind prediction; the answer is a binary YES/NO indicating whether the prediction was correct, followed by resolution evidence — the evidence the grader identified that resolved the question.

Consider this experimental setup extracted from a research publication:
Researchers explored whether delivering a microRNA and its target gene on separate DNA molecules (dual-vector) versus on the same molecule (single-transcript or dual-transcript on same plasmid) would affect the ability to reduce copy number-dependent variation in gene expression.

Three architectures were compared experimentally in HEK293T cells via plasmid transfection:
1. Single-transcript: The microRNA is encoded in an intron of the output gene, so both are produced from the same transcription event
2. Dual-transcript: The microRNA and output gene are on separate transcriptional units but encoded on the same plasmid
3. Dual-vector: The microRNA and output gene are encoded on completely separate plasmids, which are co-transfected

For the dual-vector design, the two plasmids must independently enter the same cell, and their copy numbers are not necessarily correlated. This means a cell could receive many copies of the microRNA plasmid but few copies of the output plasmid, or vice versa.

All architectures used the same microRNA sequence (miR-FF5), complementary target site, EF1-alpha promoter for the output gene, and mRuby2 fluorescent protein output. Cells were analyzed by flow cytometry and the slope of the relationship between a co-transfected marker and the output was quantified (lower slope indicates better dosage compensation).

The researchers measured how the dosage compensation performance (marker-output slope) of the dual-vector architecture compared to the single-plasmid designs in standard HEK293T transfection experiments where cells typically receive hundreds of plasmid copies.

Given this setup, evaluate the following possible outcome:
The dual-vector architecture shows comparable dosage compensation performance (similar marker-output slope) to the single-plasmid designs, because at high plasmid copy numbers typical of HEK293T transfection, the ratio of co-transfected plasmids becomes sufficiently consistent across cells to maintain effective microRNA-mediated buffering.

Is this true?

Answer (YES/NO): YES